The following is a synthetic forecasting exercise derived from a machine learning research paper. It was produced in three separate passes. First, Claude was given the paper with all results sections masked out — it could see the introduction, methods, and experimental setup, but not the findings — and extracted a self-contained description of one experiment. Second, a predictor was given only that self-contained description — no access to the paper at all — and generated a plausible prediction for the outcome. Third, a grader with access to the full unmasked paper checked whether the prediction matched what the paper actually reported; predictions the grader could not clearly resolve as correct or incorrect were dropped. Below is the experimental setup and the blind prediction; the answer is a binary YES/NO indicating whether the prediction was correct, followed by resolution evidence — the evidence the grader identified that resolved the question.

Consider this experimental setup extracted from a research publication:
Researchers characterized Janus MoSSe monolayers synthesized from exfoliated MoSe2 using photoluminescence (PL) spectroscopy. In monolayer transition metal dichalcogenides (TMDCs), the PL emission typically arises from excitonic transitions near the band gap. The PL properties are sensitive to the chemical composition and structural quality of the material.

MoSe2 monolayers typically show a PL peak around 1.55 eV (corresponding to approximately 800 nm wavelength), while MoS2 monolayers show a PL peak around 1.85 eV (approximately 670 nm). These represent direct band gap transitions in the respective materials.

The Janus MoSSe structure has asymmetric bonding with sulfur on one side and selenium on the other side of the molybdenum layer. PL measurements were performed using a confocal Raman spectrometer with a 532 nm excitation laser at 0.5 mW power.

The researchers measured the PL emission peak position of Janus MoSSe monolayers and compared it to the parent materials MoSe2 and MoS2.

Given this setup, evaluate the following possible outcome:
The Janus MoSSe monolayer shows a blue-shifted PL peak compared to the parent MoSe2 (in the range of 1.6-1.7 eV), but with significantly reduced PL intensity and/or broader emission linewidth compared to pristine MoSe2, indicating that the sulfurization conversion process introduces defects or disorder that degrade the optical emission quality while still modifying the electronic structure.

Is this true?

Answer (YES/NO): NO